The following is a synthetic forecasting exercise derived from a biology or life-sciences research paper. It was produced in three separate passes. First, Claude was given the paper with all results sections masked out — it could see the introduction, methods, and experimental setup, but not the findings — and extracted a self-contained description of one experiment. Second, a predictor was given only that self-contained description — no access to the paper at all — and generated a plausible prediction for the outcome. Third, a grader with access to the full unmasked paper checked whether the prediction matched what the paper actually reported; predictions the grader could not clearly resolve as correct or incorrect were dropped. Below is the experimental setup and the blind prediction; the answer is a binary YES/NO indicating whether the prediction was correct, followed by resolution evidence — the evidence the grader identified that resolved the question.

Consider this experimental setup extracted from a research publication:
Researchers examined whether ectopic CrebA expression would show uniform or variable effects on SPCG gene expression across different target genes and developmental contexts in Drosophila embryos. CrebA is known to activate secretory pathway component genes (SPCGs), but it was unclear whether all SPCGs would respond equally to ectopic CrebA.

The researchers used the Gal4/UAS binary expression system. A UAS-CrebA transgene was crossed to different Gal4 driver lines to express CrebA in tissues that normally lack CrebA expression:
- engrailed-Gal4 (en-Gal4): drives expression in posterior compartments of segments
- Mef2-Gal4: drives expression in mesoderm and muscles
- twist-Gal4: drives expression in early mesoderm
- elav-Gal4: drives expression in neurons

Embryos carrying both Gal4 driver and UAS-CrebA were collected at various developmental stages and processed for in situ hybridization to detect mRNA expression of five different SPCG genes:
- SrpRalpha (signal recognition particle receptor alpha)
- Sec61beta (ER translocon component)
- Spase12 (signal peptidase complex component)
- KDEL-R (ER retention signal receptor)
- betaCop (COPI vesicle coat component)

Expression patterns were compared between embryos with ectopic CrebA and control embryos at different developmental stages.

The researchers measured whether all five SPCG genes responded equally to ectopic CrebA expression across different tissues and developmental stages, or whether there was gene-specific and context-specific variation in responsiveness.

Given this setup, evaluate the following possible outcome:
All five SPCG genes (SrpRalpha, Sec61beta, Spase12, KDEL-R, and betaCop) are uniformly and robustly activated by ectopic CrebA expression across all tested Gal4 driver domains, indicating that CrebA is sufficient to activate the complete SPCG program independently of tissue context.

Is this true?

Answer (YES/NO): NO